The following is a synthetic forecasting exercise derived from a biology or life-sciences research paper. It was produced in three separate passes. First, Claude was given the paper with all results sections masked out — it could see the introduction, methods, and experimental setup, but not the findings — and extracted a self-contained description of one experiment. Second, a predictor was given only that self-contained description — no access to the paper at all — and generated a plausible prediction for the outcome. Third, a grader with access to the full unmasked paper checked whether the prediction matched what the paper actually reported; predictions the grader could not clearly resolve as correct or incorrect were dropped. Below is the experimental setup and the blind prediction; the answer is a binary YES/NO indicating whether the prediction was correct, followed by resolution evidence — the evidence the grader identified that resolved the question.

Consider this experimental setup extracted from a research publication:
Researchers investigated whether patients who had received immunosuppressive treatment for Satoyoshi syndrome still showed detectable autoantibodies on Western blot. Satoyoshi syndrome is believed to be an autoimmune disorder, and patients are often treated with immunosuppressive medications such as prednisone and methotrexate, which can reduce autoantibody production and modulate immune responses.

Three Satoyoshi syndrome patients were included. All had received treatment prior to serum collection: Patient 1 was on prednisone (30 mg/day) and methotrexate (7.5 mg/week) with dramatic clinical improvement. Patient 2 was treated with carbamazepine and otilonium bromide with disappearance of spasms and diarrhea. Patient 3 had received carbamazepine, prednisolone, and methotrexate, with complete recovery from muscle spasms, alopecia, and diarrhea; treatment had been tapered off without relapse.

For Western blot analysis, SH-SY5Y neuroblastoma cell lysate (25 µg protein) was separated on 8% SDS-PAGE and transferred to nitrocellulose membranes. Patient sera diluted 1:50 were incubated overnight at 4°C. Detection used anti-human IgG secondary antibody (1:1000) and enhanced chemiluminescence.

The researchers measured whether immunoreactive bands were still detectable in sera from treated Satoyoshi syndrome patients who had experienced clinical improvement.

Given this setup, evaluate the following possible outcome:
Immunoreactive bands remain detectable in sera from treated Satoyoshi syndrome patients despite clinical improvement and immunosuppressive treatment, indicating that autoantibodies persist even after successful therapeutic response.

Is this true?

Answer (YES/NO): YES